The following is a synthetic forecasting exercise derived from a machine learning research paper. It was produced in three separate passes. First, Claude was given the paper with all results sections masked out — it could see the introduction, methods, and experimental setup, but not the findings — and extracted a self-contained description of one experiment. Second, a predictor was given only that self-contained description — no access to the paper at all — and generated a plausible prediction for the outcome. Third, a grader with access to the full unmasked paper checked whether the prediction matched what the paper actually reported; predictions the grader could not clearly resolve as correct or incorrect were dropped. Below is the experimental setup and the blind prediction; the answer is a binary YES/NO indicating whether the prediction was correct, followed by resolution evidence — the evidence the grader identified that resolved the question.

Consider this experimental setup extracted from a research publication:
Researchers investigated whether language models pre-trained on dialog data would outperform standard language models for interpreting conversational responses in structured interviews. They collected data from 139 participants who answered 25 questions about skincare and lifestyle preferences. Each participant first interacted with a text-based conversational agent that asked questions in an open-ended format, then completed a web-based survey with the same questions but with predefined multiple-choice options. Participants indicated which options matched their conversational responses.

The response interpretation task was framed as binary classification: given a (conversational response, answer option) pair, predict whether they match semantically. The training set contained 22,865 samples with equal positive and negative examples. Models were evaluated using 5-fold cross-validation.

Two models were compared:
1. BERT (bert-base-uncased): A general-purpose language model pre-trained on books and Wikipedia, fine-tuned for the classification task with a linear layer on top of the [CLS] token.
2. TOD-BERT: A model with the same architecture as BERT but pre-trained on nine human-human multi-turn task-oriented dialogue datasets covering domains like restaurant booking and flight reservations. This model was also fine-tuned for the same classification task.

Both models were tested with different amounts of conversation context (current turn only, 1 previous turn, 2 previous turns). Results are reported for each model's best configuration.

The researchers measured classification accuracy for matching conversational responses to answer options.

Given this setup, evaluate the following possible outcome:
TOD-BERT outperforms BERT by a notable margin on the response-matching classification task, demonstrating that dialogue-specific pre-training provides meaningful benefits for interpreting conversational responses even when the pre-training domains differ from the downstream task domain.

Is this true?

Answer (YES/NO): NO